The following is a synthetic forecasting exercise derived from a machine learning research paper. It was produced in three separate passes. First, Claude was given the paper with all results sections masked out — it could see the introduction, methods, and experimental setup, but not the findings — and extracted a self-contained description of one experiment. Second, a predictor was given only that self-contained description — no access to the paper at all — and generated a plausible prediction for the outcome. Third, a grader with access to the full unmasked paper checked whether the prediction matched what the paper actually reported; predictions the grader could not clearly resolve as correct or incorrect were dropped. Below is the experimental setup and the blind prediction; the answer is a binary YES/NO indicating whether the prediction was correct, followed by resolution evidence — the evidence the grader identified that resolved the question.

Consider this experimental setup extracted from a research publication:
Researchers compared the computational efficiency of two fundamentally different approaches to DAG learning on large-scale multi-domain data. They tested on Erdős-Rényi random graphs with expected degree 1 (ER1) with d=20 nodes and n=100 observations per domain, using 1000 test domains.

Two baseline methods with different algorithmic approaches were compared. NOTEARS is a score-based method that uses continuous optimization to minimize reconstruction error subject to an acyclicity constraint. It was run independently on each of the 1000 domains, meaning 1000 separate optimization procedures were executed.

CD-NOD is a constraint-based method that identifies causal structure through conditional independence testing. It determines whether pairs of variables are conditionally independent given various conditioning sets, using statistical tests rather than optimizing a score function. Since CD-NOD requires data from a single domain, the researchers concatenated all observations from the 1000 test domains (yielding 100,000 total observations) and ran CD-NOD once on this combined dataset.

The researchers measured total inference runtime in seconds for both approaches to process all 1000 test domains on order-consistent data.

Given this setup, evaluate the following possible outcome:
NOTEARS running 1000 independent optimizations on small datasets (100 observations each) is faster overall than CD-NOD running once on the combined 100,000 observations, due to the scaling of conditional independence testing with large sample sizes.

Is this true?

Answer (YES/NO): YES